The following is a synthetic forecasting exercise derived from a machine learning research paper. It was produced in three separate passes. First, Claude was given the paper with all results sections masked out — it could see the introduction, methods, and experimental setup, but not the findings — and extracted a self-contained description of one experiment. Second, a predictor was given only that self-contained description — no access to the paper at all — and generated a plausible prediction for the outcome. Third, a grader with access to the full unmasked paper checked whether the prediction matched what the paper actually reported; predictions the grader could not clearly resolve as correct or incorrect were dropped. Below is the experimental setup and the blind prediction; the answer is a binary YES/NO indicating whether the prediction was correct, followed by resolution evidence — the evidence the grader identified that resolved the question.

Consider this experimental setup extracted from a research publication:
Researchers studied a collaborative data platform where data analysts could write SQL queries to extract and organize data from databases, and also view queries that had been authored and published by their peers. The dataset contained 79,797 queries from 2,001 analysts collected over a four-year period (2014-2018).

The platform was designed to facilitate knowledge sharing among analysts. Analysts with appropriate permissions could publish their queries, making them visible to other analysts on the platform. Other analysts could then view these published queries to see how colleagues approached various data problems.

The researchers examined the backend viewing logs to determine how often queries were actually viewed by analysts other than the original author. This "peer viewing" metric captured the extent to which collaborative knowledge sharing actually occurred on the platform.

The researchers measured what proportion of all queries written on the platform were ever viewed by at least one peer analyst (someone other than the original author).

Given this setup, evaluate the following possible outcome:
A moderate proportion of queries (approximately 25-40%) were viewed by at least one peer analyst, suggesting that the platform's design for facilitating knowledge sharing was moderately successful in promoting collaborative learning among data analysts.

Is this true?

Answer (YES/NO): NO